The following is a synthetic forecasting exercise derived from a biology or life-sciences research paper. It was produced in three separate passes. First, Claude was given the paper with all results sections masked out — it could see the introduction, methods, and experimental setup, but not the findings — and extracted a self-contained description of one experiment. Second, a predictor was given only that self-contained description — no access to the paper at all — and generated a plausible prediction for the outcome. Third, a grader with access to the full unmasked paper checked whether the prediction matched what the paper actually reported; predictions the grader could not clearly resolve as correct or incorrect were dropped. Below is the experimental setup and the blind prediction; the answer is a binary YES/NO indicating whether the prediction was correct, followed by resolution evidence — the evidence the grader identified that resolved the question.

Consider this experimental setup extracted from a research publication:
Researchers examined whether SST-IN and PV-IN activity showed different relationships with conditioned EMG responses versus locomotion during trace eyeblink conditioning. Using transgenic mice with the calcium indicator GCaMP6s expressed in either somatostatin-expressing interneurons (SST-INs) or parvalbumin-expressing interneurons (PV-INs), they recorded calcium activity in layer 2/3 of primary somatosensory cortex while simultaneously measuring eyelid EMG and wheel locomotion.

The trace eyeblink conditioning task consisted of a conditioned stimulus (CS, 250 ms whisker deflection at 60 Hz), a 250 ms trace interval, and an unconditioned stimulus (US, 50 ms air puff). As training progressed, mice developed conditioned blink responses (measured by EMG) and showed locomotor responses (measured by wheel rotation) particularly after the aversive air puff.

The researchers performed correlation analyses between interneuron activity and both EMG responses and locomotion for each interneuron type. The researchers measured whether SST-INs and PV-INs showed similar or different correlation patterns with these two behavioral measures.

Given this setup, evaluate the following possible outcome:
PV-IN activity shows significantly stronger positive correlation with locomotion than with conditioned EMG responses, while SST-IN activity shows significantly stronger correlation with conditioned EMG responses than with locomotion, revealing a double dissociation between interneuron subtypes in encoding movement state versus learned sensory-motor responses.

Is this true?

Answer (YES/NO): NO